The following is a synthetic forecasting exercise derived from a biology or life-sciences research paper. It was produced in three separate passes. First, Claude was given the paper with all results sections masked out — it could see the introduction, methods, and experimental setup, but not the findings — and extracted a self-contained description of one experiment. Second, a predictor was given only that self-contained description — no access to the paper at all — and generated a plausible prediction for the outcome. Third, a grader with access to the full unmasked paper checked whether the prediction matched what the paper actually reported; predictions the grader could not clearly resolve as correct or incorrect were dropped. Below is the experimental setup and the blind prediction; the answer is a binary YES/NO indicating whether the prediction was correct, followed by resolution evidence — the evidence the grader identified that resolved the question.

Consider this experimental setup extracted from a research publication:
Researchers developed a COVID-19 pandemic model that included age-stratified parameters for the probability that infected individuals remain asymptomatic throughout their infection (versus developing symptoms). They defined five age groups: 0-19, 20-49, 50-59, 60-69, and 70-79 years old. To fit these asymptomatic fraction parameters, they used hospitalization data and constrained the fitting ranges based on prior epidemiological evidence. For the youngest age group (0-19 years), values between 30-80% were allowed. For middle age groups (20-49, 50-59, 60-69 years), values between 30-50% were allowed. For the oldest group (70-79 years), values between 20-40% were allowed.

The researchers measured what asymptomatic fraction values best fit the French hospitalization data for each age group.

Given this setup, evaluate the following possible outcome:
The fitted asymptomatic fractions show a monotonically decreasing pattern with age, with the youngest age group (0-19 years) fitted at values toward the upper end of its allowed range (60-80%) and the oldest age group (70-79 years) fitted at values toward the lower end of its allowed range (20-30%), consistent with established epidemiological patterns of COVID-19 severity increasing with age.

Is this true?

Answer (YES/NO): NO